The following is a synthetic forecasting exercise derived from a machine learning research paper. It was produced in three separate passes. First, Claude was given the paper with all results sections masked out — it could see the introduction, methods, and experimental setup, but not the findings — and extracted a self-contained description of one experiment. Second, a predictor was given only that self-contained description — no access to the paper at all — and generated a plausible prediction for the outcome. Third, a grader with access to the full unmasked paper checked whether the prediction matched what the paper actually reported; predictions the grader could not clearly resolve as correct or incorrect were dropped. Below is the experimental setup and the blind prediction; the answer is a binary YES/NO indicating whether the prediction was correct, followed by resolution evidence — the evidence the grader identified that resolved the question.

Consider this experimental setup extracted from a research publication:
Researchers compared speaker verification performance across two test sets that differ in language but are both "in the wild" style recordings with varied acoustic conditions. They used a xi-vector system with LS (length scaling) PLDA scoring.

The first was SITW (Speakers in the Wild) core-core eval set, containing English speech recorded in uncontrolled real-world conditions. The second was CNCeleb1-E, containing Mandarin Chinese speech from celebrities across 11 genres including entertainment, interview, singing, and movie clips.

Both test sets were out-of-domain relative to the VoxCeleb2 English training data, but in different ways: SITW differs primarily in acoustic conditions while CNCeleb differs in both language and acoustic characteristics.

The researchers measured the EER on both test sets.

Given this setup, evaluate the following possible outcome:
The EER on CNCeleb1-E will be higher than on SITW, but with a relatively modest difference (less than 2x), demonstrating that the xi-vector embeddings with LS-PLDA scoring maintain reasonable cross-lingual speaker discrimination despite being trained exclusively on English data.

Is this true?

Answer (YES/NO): NO